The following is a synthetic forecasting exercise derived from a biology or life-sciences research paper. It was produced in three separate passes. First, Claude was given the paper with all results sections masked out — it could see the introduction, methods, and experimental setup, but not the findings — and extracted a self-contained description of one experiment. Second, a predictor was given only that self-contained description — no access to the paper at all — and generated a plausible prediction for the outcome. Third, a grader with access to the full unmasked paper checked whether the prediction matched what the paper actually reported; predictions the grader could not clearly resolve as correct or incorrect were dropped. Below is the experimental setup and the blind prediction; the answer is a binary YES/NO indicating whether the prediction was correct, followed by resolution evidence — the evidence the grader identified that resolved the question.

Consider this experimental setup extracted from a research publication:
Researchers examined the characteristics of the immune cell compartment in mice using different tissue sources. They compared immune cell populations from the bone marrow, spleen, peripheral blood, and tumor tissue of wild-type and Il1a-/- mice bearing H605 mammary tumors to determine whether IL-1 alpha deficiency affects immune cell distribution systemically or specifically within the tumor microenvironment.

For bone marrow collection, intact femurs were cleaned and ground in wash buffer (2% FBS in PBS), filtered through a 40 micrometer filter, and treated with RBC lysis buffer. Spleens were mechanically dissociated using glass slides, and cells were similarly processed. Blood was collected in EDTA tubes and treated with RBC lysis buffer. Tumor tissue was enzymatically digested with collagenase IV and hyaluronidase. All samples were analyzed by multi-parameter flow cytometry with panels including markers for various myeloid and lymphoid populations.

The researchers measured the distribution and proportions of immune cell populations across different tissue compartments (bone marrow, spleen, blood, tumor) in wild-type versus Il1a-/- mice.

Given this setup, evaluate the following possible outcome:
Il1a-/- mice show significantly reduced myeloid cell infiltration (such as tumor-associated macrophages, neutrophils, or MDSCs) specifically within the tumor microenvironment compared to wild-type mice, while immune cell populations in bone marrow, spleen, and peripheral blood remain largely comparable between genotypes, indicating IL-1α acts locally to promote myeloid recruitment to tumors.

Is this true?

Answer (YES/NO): NO